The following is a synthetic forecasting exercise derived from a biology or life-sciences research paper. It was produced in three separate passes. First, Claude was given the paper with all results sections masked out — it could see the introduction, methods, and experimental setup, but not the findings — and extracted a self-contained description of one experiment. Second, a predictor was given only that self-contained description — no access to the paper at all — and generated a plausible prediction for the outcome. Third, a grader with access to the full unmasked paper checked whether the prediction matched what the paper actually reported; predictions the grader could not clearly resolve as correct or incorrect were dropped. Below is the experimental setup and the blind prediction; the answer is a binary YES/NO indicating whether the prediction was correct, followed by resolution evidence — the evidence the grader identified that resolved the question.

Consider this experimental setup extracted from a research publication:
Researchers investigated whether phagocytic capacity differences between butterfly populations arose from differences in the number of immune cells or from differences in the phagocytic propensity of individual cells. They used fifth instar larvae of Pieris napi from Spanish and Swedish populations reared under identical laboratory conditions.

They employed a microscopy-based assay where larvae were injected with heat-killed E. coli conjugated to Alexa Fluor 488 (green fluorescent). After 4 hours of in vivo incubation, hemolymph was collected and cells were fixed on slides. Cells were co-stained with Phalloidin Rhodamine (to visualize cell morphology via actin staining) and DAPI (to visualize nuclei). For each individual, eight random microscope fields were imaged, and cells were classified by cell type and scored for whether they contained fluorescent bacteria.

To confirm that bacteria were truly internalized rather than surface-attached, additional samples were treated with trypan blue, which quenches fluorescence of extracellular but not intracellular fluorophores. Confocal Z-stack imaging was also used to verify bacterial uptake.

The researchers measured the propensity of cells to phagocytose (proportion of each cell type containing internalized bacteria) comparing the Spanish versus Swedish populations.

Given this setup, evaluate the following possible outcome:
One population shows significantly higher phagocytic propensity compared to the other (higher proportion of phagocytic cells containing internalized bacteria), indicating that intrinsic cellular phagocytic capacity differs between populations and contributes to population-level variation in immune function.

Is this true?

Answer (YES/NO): YES